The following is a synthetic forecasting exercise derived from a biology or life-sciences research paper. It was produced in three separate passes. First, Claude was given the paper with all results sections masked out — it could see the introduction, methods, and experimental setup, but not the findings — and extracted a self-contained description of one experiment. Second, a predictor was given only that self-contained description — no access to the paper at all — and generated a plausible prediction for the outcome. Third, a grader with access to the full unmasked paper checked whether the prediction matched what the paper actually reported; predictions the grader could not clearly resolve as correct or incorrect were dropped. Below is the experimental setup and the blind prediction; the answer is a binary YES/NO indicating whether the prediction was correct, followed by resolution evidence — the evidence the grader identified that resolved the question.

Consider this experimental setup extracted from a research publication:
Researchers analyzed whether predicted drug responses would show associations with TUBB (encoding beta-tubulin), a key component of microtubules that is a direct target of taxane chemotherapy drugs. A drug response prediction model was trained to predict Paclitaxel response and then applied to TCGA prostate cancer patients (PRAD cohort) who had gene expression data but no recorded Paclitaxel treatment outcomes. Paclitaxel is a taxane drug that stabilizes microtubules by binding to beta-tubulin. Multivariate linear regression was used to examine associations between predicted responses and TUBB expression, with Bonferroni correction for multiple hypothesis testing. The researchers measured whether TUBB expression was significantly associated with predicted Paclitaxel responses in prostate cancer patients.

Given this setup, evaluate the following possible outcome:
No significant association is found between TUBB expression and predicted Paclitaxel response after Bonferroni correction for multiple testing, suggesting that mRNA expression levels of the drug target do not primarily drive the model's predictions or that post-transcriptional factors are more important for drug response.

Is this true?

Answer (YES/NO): NO